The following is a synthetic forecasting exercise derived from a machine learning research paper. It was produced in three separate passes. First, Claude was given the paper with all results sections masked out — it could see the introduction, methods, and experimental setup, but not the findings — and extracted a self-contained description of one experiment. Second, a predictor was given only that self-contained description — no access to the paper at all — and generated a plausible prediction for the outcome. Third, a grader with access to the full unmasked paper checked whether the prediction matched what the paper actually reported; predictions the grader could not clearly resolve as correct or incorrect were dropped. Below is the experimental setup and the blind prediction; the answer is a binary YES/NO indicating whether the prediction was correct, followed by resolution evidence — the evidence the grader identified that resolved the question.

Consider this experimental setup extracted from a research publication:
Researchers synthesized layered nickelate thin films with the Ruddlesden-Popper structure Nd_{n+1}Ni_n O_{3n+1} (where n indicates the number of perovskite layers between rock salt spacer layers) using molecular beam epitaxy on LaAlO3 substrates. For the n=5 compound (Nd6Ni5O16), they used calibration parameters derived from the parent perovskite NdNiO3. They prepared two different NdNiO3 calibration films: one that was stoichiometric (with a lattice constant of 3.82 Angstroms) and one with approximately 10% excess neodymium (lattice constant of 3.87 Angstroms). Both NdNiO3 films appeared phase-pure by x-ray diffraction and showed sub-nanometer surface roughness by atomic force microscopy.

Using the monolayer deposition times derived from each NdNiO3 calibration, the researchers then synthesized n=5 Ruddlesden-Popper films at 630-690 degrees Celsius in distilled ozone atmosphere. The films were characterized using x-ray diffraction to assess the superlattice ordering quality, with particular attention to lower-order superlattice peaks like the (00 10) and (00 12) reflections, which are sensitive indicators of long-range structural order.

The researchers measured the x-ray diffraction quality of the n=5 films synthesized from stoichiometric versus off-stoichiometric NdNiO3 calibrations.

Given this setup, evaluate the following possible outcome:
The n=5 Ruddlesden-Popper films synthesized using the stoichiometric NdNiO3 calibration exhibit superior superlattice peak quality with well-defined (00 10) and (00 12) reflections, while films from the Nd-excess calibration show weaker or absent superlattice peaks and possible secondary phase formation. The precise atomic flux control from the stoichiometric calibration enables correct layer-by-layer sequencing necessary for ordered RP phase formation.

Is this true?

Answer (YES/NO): YES